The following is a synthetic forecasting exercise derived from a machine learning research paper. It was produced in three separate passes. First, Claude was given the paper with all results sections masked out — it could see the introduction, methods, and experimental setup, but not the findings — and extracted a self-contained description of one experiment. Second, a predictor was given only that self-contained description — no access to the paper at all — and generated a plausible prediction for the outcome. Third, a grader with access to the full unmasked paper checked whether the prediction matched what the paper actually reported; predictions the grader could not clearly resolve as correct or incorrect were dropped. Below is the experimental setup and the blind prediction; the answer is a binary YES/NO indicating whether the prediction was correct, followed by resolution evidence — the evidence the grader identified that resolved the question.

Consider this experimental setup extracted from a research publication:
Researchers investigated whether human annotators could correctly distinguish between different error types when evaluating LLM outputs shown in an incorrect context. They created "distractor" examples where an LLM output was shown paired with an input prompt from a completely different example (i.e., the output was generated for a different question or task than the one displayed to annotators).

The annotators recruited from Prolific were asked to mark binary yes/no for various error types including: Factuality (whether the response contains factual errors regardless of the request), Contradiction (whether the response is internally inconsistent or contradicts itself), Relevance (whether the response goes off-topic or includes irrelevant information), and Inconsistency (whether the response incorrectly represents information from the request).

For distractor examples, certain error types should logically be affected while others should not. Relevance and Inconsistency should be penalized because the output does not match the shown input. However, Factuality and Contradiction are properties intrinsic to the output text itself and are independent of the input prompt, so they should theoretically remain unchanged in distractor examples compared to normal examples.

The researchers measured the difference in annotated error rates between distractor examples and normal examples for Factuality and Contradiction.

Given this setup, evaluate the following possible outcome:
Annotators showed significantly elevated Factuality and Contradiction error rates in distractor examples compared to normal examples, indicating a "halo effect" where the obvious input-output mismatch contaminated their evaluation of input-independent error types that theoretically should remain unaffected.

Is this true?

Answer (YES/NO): YES